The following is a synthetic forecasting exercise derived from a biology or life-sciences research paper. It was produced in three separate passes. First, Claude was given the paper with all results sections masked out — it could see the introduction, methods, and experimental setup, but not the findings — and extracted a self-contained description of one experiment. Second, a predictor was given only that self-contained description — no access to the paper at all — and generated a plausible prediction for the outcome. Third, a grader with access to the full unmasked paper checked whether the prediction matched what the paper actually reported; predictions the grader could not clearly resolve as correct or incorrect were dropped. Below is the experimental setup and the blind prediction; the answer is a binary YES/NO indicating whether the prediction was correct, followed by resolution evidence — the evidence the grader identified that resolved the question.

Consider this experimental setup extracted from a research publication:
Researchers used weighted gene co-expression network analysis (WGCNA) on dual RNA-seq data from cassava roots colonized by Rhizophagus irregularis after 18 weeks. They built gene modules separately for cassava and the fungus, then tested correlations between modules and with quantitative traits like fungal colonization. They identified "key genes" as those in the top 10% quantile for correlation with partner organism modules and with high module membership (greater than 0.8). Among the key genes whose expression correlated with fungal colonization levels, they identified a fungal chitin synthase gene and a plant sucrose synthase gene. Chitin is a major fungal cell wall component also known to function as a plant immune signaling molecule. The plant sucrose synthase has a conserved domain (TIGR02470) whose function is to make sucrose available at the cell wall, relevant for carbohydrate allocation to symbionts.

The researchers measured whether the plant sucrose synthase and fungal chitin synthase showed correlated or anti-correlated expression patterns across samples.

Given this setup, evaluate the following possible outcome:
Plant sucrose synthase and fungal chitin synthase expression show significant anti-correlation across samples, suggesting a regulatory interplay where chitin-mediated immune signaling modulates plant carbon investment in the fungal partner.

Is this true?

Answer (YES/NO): NO